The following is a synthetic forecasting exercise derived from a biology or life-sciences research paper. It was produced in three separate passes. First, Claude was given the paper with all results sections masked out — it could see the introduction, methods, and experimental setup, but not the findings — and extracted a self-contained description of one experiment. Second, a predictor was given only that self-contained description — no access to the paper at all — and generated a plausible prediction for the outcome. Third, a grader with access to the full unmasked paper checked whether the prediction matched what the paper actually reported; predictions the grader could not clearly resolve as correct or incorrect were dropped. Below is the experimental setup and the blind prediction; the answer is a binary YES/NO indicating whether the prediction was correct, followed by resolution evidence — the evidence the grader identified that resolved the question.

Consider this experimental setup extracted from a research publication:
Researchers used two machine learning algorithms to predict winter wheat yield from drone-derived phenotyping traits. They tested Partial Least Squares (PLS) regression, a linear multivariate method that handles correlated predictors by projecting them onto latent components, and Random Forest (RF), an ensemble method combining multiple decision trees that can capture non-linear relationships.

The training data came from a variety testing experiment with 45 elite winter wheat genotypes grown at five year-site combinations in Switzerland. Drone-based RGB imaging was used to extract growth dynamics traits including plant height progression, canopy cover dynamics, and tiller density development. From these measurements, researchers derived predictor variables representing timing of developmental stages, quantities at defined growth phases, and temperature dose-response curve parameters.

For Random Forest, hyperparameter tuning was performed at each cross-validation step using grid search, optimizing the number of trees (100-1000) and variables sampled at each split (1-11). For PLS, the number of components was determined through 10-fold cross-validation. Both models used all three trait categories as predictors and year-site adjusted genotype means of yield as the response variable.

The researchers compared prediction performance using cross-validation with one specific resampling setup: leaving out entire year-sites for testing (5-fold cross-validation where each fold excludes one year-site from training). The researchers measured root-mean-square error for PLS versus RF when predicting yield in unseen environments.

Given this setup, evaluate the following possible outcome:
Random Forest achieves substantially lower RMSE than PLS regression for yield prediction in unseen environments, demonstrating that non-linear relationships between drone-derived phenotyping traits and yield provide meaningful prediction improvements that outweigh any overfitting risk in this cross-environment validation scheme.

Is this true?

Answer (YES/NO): NO